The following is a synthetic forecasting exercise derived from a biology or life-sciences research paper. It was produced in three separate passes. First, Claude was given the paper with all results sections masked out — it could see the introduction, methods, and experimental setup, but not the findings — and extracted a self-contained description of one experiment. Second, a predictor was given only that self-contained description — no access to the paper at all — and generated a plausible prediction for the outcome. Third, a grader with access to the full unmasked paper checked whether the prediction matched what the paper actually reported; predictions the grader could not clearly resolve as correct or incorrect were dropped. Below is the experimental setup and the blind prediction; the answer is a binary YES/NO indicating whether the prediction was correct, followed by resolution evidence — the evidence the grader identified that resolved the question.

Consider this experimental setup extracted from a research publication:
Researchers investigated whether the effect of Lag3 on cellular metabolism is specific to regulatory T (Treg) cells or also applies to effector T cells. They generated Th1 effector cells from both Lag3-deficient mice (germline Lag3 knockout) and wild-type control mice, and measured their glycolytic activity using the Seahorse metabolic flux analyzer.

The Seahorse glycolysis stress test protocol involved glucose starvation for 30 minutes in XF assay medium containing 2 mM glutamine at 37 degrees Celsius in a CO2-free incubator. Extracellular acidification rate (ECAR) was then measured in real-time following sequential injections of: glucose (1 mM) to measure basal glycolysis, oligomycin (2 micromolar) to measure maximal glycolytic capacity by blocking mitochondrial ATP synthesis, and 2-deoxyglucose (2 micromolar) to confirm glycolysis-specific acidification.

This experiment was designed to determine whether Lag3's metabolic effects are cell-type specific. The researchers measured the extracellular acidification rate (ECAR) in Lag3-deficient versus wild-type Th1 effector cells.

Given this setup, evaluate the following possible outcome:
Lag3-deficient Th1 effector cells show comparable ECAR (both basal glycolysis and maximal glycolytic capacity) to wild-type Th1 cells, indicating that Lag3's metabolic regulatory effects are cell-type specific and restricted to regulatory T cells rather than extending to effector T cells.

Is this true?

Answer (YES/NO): YES